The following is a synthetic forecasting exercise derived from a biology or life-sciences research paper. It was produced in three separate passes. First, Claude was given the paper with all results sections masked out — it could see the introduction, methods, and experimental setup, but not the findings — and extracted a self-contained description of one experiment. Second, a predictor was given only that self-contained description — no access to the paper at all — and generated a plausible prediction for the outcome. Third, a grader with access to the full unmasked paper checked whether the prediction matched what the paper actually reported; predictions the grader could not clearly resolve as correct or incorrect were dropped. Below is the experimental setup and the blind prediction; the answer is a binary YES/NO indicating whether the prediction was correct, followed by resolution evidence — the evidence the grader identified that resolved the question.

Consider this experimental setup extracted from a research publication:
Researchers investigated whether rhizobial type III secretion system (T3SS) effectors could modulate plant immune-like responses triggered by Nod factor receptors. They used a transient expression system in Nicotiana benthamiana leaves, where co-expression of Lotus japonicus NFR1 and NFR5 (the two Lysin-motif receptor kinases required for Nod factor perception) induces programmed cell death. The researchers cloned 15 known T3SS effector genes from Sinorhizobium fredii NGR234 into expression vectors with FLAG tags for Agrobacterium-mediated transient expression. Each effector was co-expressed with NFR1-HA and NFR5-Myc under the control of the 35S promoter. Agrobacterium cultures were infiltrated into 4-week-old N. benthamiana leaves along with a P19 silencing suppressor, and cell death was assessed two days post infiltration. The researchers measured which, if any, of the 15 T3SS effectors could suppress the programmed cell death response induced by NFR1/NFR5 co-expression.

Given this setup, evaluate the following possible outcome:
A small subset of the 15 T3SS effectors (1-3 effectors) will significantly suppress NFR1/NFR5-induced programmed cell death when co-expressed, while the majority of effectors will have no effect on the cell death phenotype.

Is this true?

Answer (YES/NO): YES